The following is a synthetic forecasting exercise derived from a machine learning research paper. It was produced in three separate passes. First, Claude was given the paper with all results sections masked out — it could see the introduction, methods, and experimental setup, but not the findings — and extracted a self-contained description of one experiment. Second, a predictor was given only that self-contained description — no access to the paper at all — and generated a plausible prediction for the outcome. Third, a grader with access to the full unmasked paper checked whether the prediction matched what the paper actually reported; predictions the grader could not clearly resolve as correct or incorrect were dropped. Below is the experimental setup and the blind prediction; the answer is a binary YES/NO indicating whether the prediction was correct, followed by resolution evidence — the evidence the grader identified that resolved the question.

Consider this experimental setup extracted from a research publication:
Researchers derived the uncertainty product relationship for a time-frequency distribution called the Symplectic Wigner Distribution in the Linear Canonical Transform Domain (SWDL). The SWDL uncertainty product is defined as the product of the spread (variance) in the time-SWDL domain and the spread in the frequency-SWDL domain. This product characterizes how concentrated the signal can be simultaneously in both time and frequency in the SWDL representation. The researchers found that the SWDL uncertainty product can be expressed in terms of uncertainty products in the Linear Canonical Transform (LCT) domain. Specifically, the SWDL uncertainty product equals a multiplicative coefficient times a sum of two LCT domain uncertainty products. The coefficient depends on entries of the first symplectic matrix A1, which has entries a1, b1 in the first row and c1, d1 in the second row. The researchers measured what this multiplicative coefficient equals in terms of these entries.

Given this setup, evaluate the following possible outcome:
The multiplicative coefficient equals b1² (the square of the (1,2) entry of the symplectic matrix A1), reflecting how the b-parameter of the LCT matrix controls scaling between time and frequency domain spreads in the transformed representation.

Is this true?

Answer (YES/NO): NO